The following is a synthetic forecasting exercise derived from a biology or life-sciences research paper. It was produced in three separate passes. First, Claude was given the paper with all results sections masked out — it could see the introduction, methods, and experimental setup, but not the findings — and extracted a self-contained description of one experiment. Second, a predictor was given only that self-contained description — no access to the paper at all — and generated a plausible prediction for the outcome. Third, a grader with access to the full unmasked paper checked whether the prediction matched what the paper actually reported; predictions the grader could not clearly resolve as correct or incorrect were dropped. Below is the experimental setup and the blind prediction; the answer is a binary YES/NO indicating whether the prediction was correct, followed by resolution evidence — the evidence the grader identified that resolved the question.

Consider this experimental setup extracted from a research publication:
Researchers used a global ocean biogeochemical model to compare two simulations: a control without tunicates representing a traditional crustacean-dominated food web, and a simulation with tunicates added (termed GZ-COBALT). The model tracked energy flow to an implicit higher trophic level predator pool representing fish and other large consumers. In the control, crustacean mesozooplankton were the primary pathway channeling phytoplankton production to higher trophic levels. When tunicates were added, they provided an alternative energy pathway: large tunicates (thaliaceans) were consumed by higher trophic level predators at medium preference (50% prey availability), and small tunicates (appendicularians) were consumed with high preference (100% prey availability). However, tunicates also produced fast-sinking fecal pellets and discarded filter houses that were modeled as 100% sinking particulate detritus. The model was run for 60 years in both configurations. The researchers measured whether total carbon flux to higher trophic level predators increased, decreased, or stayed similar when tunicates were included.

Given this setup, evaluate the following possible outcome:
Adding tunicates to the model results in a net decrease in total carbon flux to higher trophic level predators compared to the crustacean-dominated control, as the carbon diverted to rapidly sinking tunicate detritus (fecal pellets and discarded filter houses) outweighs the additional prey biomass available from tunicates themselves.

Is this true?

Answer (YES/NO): NO